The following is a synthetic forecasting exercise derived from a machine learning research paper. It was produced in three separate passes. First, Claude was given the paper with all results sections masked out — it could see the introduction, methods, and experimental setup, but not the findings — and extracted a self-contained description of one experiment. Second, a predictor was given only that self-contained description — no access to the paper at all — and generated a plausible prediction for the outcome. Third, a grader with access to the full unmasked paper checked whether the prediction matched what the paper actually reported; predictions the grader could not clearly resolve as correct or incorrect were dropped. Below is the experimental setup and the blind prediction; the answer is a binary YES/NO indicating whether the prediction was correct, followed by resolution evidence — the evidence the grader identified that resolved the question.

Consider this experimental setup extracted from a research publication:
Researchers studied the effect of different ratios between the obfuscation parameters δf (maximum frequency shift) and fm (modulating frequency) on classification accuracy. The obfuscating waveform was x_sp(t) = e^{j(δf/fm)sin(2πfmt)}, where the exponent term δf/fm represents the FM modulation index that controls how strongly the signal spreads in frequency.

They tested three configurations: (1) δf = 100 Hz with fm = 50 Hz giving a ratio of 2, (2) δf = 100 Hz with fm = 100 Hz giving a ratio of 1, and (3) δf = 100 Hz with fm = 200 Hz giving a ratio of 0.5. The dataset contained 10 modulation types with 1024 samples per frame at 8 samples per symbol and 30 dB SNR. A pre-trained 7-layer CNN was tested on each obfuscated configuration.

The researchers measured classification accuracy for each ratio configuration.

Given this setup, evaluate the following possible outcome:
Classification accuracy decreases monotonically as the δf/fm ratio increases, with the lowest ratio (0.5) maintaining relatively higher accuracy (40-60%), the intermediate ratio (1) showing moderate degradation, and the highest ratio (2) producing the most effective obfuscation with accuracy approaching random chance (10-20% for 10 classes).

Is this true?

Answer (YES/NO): NO